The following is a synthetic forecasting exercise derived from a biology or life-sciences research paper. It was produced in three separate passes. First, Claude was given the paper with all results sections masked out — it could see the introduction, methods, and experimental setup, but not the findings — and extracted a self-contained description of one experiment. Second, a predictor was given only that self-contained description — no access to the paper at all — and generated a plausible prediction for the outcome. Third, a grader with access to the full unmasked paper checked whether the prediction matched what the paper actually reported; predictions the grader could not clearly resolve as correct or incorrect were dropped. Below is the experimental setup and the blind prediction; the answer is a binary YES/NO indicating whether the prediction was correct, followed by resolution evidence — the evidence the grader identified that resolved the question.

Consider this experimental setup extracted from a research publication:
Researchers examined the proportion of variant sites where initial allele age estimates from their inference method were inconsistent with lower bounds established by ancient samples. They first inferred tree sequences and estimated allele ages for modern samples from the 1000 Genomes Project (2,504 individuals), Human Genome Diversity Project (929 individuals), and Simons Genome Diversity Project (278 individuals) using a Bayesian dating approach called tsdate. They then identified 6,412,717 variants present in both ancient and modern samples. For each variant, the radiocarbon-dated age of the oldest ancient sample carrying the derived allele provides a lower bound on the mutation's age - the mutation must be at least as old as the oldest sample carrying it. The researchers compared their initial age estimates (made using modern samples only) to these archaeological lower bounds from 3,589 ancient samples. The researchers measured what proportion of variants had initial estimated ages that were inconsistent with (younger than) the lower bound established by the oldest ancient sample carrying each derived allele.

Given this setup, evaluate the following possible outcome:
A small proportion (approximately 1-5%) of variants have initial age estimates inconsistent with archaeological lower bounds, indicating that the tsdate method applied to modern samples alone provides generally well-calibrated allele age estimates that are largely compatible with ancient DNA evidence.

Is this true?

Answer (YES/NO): NO